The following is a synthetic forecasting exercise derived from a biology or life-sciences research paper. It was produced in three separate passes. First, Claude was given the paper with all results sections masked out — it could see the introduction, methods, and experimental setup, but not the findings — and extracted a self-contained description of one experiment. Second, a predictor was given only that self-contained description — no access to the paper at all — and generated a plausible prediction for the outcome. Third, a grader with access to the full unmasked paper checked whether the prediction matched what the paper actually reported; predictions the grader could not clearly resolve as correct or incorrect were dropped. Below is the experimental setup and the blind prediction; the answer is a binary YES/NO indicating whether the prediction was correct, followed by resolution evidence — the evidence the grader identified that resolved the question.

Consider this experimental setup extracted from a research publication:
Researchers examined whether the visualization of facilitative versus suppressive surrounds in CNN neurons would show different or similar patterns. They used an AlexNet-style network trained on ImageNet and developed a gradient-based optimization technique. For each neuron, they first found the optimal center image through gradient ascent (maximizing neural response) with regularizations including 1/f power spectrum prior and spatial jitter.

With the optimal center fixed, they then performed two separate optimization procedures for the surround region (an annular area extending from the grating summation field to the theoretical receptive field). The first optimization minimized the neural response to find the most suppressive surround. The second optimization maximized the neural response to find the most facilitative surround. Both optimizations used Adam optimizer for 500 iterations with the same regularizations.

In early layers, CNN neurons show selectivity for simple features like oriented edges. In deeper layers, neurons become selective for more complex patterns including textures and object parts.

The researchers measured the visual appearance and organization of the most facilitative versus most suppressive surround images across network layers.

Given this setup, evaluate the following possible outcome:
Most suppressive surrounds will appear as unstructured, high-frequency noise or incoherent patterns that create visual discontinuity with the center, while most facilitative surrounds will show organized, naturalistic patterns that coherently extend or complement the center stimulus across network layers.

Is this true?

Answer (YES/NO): NO